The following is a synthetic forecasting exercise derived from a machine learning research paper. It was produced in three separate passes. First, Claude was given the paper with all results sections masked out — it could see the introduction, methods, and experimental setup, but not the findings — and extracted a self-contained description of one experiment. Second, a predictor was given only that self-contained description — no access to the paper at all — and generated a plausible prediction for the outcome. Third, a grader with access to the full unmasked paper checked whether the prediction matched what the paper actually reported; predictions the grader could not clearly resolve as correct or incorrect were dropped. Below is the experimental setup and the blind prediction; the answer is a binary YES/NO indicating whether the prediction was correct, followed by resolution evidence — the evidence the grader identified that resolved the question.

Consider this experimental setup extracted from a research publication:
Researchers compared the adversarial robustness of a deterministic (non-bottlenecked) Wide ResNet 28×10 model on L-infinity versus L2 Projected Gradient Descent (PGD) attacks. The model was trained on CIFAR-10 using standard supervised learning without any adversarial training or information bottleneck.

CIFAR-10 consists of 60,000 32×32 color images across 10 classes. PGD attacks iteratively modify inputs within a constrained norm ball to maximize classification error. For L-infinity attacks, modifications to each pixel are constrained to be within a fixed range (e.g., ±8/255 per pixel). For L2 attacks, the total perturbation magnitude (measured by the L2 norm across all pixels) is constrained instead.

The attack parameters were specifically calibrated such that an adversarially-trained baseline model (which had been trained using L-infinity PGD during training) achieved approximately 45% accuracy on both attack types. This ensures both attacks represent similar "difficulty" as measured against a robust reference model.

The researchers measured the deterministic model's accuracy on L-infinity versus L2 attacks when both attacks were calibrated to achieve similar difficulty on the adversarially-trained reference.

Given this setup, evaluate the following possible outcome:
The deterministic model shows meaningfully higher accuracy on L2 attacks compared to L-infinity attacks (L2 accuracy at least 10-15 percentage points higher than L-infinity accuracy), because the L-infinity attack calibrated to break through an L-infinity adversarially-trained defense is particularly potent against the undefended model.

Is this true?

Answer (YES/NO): YES